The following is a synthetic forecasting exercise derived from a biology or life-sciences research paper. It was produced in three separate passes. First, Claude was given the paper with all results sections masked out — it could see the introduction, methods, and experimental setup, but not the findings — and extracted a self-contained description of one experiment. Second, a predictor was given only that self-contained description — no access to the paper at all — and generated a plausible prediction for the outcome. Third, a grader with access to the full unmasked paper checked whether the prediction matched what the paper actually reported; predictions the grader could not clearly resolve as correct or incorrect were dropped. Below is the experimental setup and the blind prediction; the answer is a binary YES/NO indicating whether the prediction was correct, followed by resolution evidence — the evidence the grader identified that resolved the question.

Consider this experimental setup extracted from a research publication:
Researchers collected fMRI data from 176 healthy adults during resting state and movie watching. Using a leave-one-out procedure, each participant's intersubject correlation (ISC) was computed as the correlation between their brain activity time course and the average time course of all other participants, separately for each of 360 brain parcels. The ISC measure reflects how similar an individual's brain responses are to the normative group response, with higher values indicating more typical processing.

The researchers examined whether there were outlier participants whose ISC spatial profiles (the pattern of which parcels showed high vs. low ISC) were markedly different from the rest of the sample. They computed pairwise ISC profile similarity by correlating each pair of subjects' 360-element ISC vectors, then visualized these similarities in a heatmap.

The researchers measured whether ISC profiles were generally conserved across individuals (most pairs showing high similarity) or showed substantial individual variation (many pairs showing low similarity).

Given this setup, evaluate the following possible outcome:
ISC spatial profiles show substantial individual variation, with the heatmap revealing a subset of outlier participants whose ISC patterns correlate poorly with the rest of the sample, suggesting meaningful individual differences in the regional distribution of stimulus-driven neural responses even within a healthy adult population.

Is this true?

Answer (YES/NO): NO